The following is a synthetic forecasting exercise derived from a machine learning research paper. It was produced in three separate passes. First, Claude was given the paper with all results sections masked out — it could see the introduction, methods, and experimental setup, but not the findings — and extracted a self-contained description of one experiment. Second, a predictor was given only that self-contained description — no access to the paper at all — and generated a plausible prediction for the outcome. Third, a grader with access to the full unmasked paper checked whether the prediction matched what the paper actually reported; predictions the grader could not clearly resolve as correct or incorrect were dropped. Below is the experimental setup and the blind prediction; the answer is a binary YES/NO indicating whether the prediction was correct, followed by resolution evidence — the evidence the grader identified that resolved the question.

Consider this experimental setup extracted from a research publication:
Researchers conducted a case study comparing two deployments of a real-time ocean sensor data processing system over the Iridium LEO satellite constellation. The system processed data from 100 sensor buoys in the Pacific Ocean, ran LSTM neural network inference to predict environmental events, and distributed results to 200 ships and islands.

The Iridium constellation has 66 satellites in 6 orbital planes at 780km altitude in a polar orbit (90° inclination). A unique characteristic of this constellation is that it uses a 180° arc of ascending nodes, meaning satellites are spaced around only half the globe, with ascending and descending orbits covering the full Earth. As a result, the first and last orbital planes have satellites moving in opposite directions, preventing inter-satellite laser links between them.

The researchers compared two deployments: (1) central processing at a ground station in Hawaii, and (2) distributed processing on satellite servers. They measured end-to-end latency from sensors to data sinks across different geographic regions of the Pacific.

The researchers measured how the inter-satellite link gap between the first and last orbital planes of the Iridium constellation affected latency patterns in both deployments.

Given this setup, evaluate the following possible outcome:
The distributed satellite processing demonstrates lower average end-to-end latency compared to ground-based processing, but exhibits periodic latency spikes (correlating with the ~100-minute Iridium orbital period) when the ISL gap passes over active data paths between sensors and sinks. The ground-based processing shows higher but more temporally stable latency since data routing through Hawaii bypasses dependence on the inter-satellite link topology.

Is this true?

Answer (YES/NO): NO